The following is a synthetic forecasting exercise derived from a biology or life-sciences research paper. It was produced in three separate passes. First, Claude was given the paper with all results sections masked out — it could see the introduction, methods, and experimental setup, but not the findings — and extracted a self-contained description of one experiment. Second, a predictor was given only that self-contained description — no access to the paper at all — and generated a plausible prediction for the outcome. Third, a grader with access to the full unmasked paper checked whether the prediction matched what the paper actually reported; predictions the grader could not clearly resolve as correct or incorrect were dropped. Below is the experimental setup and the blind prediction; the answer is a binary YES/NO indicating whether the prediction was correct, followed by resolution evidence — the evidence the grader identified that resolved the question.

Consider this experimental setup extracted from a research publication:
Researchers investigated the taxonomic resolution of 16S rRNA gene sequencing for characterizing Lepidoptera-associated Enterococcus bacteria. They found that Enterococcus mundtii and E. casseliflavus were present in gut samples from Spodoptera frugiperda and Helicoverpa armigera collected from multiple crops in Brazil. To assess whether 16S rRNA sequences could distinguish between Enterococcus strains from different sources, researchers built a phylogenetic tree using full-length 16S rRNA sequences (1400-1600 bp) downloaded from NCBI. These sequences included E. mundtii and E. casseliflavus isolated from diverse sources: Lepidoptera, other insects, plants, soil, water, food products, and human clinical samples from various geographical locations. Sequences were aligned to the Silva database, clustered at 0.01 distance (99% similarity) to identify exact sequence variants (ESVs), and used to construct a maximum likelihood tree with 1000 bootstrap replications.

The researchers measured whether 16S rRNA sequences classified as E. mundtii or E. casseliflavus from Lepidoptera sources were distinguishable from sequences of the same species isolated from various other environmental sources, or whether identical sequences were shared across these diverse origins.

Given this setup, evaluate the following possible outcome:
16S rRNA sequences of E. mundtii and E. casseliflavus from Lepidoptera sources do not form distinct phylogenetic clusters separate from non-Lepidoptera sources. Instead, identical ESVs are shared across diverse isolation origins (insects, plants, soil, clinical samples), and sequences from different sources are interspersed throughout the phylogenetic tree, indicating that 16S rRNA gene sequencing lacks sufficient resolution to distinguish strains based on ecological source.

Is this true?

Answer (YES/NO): YES